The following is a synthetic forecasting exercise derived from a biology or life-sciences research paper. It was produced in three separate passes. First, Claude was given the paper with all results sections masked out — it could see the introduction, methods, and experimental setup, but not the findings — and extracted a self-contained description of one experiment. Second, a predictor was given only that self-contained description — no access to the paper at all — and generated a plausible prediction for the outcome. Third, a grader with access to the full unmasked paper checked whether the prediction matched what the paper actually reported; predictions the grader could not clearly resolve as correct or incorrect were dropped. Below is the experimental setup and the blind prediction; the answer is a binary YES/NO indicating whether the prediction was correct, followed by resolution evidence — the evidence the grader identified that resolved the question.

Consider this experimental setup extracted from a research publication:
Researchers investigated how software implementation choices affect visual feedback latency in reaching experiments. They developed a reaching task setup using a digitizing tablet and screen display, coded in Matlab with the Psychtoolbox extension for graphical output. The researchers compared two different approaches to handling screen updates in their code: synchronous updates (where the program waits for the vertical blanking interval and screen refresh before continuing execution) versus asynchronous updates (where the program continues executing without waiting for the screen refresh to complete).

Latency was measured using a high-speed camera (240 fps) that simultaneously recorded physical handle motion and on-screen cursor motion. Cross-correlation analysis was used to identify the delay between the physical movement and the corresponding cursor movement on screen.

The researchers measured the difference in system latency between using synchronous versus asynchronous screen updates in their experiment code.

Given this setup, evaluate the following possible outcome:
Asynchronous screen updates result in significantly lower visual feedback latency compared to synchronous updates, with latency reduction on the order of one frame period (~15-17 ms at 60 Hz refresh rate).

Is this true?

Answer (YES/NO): YES